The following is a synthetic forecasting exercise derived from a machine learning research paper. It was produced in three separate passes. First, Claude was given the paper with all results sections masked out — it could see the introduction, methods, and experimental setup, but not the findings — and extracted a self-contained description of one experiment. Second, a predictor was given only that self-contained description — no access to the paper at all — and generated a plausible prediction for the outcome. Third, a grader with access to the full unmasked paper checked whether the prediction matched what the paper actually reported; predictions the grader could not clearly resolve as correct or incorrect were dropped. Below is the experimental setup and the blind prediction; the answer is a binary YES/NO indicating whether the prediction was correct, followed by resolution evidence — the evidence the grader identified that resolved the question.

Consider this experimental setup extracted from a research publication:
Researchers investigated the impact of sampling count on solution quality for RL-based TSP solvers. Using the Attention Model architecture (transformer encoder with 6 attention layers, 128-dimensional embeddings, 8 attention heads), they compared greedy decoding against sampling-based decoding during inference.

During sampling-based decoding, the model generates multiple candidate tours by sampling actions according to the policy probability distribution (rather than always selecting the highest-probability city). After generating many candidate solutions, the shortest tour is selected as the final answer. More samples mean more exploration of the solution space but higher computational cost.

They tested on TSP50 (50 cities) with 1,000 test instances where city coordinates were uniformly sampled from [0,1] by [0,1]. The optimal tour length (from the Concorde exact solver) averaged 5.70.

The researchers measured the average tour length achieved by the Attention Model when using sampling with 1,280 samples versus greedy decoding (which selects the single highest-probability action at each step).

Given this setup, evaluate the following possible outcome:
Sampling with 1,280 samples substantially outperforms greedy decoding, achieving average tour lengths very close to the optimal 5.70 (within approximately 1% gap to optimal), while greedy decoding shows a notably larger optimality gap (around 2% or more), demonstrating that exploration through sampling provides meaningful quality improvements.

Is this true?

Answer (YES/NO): NO